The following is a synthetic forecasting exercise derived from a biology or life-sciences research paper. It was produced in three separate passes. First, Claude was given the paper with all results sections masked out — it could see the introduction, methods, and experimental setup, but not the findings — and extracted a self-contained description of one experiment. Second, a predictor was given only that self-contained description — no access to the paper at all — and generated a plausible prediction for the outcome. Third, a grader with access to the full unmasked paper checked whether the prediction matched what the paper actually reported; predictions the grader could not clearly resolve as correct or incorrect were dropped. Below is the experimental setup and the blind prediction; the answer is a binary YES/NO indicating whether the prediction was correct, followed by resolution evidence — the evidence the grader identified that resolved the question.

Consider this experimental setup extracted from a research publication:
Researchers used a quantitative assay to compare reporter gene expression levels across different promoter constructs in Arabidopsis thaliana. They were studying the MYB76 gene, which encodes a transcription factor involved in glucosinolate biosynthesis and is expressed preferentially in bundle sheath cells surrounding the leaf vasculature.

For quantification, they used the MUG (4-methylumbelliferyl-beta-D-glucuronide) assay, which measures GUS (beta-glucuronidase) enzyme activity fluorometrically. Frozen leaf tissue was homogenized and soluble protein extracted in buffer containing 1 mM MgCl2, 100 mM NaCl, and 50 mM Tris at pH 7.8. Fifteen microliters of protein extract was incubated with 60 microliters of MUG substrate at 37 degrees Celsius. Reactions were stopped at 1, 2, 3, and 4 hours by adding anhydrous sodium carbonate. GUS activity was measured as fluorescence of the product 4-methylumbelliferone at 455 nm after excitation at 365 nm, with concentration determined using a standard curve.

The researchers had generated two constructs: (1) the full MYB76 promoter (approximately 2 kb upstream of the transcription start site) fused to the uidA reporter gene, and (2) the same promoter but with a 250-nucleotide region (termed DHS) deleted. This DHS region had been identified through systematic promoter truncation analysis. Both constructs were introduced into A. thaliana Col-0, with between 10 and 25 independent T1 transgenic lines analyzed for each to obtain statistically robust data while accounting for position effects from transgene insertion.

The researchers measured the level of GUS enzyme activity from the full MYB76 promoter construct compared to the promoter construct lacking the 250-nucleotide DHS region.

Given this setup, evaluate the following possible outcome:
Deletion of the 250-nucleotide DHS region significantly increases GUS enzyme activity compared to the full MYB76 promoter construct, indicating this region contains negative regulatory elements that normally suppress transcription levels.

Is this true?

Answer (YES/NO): NO